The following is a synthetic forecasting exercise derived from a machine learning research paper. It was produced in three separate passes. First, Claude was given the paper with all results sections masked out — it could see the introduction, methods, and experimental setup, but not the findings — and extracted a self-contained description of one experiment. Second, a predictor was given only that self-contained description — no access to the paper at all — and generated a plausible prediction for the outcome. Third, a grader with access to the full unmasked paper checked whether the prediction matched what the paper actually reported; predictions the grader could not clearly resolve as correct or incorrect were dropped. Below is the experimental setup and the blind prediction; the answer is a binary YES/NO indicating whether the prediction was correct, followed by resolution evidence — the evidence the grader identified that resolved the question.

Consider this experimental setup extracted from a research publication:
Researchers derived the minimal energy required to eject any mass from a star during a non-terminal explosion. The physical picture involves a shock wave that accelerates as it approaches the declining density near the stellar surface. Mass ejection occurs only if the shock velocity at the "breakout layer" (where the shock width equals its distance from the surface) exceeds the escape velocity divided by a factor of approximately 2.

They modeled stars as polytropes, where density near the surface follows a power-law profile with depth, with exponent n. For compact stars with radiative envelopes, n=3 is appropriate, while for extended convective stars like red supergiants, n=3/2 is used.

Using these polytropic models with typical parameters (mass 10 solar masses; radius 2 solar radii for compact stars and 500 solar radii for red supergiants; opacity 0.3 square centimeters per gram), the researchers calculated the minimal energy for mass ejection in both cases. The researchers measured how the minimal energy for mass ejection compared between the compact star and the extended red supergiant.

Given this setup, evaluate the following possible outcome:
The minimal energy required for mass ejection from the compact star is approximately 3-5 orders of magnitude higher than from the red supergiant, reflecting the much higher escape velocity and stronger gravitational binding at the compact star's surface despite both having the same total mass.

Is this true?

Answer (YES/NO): NO